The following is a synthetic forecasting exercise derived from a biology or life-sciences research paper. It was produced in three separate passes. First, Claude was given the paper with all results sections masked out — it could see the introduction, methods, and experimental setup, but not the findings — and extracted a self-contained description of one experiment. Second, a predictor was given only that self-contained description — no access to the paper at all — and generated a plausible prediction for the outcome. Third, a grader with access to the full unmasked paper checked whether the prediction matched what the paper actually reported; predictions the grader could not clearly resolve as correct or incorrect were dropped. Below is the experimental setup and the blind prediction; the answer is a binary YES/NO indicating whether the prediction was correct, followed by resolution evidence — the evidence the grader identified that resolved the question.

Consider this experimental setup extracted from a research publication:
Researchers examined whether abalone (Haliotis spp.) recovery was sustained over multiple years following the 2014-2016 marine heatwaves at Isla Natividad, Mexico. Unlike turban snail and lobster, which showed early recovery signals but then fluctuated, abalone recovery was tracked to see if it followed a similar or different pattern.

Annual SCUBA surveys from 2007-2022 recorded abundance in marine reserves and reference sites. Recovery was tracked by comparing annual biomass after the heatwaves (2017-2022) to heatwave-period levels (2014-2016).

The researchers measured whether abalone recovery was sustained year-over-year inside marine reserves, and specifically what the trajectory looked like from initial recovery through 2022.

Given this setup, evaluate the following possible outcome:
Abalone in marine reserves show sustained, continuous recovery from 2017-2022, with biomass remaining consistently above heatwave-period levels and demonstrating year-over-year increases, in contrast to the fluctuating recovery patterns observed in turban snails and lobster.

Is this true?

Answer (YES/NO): YES